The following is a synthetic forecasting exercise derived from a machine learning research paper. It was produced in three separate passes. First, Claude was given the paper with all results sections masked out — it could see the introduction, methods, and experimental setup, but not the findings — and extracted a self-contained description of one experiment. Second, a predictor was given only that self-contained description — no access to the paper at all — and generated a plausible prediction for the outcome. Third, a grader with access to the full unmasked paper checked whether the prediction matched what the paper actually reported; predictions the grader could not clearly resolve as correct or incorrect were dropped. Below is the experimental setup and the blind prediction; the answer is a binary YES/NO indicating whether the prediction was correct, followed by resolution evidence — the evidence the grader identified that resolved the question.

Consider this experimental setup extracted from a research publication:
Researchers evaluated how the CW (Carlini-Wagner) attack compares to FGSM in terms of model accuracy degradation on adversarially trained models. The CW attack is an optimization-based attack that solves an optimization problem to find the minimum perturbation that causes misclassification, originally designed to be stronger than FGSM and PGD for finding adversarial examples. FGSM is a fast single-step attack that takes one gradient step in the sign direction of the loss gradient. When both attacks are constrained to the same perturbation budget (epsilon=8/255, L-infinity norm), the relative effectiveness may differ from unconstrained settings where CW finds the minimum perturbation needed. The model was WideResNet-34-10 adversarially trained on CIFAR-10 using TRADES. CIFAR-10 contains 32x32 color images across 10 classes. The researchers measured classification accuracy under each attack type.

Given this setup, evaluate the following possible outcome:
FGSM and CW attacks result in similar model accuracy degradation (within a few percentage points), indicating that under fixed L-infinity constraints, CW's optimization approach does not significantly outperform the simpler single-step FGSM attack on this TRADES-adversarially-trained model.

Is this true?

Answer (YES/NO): NO